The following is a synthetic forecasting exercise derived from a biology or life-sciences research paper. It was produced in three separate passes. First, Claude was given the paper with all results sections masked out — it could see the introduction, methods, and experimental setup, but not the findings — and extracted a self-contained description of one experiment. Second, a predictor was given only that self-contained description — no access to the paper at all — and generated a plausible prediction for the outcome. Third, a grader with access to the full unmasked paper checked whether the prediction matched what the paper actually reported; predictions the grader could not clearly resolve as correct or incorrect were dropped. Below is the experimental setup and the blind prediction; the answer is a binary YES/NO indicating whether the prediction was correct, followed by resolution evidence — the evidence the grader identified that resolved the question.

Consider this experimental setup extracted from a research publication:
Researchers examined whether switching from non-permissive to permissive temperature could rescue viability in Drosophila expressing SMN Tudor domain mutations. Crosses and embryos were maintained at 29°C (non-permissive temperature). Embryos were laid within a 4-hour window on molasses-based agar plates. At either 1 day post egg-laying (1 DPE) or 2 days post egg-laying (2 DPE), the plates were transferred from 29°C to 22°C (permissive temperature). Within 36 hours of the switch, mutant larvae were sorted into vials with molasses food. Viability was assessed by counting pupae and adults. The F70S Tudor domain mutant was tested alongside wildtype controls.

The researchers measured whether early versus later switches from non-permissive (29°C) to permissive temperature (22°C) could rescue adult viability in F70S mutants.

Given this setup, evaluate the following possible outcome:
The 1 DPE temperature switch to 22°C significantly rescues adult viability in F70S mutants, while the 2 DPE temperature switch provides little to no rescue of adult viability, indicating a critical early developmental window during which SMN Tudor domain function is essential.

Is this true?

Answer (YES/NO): NO